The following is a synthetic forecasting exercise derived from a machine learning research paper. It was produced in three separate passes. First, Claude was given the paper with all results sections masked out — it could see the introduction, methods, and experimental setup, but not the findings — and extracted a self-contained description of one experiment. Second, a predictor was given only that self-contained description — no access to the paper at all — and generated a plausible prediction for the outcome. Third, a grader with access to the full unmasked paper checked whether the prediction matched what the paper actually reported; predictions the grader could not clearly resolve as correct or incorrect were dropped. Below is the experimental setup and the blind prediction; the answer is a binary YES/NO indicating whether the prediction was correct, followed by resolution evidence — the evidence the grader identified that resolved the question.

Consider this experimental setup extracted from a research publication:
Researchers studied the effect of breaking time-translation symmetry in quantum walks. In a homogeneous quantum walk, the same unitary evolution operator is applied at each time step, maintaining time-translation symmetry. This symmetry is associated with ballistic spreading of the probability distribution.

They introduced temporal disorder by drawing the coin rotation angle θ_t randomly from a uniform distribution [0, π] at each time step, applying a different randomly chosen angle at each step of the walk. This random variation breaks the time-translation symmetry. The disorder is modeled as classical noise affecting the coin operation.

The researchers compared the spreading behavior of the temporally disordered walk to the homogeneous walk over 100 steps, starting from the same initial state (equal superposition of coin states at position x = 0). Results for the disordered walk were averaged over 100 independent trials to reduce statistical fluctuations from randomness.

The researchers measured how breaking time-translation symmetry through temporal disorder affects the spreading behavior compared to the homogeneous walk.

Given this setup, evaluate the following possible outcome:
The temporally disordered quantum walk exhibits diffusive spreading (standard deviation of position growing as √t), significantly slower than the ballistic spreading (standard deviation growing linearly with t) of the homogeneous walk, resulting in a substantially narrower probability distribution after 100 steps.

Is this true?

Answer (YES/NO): NO